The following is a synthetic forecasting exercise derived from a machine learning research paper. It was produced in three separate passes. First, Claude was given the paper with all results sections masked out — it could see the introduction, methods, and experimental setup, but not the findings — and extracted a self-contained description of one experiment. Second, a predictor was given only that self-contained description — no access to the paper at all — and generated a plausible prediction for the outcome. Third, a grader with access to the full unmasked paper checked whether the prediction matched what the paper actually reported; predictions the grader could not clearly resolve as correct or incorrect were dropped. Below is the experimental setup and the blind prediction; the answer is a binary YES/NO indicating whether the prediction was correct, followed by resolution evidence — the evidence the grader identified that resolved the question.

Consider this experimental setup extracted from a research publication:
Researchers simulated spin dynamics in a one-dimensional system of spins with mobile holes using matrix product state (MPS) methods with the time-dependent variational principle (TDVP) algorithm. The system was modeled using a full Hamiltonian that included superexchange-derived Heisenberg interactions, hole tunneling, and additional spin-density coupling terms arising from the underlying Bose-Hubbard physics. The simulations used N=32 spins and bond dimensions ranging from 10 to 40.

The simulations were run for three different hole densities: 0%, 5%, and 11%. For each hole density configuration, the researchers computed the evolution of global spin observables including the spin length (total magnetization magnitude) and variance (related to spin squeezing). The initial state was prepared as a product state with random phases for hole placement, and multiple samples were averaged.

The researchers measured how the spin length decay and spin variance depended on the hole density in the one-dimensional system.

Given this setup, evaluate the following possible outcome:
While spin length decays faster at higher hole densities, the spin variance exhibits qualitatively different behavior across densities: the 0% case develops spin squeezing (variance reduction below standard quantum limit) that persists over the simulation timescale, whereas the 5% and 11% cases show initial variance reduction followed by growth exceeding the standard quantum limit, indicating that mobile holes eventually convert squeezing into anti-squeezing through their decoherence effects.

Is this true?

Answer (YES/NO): NO